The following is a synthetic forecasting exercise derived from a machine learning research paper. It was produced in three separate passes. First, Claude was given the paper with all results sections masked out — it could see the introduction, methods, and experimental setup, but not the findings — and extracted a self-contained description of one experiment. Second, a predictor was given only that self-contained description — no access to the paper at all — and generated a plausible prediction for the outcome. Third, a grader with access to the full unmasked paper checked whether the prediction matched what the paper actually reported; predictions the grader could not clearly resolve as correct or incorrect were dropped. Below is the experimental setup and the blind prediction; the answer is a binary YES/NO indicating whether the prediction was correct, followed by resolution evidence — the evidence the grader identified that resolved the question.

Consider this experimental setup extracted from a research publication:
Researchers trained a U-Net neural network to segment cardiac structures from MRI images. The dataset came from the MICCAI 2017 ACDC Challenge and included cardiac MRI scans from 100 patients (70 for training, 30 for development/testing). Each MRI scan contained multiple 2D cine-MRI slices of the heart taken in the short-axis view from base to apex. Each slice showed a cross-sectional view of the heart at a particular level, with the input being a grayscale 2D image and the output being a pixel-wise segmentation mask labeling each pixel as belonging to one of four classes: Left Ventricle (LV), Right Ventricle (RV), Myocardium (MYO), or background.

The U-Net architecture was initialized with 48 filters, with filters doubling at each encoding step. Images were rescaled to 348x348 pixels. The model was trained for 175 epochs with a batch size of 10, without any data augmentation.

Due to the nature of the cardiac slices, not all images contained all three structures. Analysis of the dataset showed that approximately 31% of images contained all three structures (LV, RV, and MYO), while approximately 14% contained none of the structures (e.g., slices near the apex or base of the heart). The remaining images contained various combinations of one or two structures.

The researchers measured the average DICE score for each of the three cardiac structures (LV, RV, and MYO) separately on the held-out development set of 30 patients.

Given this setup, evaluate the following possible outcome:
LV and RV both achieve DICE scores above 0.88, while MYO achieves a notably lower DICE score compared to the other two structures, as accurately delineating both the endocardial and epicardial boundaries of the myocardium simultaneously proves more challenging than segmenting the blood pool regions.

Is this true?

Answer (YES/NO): NO